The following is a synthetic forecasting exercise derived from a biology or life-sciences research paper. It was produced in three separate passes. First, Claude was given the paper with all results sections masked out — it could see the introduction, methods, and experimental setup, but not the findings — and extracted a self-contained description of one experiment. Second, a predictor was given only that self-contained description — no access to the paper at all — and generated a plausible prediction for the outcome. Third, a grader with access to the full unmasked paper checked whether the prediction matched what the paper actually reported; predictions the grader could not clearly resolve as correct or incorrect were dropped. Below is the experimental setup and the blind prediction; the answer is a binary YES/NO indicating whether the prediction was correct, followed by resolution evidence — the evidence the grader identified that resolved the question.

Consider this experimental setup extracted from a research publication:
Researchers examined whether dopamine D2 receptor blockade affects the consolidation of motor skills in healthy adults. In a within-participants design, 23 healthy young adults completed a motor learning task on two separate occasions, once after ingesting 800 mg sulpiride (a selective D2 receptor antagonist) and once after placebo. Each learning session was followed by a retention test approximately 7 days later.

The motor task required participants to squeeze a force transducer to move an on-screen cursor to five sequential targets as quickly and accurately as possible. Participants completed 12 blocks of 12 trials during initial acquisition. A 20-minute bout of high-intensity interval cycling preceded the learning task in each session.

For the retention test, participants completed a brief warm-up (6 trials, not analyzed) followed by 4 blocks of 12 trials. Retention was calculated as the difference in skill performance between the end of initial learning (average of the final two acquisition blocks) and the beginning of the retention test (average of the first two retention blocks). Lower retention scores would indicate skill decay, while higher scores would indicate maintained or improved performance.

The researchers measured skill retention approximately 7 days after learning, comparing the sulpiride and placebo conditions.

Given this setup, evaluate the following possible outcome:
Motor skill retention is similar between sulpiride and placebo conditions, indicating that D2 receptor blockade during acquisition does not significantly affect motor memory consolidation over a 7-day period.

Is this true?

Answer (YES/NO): NO